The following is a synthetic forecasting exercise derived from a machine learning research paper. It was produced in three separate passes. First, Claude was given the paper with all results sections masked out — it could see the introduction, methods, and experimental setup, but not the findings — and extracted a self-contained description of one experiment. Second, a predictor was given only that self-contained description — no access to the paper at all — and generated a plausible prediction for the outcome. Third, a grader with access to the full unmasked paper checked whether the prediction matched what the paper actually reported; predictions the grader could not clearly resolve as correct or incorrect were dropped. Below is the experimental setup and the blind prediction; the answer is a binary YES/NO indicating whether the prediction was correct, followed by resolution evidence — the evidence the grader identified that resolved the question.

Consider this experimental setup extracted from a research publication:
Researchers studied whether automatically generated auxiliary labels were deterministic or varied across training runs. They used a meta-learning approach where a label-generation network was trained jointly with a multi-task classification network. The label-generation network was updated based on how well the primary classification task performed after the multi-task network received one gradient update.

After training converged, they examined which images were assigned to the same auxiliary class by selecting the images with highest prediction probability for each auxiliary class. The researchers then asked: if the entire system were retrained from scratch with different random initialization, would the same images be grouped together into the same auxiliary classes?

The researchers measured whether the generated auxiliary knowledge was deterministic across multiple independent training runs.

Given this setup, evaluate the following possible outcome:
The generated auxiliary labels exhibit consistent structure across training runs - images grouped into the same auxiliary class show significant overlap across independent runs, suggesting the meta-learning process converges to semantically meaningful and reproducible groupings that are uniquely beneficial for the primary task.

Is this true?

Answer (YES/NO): NO